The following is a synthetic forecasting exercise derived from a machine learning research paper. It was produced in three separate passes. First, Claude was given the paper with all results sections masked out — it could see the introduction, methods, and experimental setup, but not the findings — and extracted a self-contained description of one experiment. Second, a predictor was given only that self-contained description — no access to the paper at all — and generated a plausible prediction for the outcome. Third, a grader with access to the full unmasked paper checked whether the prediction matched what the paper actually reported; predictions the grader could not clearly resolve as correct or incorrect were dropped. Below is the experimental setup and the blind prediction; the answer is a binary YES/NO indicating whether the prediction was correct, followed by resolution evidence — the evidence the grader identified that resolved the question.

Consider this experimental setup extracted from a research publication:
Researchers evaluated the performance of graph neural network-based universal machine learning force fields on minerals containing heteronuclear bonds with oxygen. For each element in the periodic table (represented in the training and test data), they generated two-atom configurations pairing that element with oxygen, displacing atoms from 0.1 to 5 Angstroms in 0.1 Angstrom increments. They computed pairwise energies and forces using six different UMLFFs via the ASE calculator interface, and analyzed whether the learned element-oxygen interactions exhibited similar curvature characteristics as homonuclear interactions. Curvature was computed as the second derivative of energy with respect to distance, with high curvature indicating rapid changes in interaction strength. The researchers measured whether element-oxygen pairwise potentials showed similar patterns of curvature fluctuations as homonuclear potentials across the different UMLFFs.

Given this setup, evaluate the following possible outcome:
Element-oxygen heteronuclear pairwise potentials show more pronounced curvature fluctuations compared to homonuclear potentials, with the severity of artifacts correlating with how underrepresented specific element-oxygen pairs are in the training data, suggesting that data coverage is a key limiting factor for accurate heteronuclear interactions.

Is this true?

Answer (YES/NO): NO